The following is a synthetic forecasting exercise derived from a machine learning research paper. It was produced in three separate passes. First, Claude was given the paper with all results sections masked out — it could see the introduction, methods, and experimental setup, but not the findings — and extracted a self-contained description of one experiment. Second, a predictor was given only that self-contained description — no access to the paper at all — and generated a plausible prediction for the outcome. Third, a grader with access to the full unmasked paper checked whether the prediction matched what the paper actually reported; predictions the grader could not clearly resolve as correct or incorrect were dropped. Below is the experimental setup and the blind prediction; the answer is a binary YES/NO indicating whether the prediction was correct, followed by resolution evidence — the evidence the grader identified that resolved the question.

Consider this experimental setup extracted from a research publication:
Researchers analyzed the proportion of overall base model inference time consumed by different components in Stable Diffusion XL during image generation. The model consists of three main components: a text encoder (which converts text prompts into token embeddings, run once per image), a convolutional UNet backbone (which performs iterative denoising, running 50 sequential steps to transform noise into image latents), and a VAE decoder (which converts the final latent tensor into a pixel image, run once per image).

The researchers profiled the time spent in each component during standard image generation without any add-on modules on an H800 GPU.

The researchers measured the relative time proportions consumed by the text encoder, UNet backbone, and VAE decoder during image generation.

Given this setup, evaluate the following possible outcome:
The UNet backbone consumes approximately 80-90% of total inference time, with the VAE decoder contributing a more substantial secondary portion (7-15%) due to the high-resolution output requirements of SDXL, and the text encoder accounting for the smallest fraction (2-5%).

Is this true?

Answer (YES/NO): NO